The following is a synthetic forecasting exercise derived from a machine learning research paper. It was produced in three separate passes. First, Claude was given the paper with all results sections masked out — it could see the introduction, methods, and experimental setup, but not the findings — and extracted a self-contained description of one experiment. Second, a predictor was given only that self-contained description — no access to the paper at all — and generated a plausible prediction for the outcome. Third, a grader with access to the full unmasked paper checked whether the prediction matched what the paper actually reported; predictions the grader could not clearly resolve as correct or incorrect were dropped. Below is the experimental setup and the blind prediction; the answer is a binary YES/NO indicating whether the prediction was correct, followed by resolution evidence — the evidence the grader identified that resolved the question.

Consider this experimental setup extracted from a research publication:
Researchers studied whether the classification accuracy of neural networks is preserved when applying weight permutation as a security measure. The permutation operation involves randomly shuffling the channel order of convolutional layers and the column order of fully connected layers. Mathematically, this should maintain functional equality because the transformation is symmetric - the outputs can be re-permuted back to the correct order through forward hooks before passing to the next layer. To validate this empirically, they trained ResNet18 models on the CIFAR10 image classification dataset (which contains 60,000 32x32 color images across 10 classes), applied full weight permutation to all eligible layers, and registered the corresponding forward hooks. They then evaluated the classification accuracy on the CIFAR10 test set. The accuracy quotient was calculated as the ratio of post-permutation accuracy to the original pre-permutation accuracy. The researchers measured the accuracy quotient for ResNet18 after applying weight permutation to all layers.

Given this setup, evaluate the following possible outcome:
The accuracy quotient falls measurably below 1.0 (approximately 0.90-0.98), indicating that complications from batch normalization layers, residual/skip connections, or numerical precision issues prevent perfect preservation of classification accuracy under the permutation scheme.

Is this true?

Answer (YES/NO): NO